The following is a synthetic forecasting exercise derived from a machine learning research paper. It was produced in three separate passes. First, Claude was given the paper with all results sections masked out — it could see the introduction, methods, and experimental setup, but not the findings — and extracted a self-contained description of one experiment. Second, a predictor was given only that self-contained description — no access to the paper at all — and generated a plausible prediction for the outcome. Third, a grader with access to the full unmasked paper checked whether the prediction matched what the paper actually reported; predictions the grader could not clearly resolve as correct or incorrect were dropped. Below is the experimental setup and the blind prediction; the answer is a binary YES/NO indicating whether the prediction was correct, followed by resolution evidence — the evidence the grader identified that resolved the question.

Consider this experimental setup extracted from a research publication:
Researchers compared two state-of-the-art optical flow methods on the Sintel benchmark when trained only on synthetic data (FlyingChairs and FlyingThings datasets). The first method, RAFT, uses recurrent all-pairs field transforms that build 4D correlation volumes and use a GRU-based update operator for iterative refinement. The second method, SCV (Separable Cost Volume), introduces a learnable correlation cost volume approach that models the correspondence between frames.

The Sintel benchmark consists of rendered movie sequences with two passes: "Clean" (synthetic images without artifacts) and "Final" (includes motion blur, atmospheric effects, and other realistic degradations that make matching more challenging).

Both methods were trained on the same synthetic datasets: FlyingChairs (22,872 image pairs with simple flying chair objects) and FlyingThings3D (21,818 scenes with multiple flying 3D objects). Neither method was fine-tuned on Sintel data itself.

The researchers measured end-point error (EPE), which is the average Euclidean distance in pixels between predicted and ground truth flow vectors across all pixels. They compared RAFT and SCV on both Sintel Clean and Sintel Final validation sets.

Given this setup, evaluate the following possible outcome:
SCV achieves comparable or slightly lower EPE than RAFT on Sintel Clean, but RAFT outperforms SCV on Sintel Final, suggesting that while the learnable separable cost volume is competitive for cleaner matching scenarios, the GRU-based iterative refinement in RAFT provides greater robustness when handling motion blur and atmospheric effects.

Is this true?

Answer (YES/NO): YES